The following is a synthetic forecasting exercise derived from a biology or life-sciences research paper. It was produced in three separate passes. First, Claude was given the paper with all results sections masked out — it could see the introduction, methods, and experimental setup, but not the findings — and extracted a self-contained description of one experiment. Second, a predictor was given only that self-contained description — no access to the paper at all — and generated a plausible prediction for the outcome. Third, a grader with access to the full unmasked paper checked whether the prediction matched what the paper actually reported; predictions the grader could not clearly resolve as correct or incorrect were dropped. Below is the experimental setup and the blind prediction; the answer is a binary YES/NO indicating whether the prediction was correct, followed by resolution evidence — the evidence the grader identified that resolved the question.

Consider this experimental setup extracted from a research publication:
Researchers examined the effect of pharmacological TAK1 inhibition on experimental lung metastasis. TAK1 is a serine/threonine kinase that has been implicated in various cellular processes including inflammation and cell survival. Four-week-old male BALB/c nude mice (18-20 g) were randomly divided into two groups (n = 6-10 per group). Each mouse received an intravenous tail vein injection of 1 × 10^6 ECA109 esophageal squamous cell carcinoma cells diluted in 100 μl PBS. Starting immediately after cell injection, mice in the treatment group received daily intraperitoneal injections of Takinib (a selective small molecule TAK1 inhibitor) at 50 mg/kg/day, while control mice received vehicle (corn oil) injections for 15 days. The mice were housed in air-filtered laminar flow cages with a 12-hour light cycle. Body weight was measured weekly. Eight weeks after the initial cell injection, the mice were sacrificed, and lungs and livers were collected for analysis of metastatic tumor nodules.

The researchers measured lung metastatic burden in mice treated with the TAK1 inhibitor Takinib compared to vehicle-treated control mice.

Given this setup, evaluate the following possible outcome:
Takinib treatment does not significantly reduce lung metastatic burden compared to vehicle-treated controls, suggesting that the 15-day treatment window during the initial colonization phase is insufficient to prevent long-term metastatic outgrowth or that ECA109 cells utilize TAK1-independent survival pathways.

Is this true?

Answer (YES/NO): NO